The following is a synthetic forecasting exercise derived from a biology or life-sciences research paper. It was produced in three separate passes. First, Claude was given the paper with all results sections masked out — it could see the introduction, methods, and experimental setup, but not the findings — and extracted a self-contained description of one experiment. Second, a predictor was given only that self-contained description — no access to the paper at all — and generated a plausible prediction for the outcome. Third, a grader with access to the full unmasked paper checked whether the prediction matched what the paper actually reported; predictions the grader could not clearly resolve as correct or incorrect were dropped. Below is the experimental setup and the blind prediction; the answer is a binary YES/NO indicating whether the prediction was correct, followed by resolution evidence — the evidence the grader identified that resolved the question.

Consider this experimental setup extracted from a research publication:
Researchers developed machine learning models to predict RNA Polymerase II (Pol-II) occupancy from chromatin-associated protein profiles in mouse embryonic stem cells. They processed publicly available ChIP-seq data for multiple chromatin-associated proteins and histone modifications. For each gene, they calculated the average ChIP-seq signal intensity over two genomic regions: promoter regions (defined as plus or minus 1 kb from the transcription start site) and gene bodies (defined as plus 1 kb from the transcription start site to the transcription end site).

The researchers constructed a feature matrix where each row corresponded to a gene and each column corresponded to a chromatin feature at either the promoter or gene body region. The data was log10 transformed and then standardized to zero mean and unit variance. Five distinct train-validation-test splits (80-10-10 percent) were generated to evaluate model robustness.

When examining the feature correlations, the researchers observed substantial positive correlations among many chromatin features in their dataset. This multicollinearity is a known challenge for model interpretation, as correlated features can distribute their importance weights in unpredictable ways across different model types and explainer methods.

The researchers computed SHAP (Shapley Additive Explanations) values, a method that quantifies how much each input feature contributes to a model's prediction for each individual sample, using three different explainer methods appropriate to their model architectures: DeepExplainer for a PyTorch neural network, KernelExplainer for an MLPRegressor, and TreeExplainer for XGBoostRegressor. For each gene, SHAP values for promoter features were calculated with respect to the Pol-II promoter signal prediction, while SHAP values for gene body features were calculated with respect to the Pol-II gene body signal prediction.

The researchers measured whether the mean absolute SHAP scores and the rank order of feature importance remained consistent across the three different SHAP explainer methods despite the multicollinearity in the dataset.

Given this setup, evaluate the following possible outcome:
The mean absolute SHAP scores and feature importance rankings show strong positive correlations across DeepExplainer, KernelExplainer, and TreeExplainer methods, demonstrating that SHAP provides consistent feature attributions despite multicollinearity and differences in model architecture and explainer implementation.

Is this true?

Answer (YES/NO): YES